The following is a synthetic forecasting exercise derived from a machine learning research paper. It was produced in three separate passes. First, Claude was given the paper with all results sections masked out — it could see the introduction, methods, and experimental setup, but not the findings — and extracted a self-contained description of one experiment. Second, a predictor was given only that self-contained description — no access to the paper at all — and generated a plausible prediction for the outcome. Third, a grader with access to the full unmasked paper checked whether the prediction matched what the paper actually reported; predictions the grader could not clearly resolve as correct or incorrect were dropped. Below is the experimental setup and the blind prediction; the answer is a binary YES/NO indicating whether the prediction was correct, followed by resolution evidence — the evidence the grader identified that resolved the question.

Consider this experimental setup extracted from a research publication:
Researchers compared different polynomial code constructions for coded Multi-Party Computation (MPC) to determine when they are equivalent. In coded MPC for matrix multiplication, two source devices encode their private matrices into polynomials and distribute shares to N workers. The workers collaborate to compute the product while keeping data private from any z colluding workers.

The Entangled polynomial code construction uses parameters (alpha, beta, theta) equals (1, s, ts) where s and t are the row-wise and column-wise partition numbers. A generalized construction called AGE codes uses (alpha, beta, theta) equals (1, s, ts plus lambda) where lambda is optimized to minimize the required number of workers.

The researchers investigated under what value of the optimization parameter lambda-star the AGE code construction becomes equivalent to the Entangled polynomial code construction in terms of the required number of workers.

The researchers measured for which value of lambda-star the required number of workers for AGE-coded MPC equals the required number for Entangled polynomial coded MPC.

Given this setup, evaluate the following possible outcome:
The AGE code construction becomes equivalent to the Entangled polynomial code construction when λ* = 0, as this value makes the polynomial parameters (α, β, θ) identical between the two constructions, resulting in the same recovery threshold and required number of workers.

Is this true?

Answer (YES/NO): YES